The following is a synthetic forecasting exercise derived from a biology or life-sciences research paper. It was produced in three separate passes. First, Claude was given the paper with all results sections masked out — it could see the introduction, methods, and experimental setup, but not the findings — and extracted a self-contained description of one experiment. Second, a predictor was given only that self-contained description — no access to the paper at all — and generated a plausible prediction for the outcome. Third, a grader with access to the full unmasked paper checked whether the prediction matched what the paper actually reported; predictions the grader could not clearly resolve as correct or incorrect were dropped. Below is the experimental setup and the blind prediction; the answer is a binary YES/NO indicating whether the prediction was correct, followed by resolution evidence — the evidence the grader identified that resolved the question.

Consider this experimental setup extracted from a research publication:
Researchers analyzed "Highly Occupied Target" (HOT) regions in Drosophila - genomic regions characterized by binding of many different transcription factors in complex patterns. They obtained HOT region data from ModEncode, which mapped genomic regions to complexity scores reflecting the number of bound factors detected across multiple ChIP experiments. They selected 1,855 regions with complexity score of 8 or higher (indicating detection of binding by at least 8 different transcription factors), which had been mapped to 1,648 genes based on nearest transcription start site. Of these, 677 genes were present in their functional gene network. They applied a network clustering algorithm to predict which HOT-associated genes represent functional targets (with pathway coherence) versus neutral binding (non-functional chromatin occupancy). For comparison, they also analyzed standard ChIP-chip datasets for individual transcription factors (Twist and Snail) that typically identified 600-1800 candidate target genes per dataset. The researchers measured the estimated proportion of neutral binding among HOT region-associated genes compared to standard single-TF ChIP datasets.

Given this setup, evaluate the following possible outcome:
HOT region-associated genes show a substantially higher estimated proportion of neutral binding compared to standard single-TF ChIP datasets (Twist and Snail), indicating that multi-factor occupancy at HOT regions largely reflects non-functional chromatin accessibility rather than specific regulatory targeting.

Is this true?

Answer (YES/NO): NO